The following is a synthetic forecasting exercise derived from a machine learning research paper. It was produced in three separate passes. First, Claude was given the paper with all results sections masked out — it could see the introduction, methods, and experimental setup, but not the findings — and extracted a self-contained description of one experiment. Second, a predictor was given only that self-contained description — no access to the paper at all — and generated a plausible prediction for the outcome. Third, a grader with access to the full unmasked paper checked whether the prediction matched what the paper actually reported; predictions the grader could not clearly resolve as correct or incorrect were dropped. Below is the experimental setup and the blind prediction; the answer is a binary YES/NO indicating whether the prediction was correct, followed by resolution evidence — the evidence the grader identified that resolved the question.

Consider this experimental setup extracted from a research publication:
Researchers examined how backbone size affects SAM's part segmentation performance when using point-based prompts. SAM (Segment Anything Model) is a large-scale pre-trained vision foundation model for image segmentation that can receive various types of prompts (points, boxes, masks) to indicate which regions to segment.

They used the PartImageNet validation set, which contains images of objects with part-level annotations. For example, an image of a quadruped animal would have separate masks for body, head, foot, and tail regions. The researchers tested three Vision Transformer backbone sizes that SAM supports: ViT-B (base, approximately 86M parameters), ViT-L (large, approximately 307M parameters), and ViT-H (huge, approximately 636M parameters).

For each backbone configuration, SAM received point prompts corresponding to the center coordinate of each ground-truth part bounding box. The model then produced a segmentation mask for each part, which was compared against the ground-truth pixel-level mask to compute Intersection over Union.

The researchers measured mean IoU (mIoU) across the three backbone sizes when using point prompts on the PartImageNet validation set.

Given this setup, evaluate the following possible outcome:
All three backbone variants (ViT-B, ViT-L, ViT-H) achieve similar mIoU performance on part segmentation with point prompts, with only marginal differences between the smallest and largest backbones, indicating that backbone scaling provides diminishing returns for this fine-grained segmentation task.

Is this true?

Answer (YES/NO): NO